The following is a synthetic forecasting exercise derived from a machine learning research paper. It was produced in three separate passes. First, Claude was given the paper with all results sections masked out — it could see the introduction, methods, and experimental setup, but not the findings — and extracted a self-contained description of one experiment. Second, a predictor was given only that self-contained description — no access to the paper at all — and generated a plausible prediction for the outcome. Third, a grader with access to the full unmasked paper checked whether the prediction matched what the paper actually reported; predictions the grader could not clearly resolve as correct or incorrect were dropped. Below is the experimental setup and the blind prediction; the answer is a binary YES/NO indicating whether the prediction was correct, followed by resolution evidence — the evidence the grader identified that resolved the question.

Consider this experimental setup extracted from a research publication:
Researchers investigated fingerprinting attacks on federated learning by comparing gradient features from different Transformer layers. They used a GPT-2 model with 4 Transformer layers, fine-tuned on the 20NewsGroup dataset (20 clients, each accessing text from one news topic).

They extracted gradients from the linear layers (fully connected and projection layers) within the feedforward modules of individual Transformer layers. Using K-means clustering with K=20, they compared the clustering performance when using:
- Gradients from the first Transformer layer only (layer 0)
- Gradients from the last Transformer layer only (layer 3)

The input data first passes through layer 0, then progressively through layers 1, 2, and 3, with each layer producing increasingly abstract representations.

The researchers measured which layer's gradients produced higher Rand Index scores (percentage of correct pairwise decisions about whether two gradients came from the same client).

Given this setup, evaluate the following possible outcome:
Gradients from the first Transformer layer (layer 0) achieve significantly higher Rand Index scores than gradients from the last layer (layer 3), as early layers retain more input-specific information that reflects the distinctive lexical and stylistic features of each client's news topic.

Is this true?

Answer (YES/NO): NO